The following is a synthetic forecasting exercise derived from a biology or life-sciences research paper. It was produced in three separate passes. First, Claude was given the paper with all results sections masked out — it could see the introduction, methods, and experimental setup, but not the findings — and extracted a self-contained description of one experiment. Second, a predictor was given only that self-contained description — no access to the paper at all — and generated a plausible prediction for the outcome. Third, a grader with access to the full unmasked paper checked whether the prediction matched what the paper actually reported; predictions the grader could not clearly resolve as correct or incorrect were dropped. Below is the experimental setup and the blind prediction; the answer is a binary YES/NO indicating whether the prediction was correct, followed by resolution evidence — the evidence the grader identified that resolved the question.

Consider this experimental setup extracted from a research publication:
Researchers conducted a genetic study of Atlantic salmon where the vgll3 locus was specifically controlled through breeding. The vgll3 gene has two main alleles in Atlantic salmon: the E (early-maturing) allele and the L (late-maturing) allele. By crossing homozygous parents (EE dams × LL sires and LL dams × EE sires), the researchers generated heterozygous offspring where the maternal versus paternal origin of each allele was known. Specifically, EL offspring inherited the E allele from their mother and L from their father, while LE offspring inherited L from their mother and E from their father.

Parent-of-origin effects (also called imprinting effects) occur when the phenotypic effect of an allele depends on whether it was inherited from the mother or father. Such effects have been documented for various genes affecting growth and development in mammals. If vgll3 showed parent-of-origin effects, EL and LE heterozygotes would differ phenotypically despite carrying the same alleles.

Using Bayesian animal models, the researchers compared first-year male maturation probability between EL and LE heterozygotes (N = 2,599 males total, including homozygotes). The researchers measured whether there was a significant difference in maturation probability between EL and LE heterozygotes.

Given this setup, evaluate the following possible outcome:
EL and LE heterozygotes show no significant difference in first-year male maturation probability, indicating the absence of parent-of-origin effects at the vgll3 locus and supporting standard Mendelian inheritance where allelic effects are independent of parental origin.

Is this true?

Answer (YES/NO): YES